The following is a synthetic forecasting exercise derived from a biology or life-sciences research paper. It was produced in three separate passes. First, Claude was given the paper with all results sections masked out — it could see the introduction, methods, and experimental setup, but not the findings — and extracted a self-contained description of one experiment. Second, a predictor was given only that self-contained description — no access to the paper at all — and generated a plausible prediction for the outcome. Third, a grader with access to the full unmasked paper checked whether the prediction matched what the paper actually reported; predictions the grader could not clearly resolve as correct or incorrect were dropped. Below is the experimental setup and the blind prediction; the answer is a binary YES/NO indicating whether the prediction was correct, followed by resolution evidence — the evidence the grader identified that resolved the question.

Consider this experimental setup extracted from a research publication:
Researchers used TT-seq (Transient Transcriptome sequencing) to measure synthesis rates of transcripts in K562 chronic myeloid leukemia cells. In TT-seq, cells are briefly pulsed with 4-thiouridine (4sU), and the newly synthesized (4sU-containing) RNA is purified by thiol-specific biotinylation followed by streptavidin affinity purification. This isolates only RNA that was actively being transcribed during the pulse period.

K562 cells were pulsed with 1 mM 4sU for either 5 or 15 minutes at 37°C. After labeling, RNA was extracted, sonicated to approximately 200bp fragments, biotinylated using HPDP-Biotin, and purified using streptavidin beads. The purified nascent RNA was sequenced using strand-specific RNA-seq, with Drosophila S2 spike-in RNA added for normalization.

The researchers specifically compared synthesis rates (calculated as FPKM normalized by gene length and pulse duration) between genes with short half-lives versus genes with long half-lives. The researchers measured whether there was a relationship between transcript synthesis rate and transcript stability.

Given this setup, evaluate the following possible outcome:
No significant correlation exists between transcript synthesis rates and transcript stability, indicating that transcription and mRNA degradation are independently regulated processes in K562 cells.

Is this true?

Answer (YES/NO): NO